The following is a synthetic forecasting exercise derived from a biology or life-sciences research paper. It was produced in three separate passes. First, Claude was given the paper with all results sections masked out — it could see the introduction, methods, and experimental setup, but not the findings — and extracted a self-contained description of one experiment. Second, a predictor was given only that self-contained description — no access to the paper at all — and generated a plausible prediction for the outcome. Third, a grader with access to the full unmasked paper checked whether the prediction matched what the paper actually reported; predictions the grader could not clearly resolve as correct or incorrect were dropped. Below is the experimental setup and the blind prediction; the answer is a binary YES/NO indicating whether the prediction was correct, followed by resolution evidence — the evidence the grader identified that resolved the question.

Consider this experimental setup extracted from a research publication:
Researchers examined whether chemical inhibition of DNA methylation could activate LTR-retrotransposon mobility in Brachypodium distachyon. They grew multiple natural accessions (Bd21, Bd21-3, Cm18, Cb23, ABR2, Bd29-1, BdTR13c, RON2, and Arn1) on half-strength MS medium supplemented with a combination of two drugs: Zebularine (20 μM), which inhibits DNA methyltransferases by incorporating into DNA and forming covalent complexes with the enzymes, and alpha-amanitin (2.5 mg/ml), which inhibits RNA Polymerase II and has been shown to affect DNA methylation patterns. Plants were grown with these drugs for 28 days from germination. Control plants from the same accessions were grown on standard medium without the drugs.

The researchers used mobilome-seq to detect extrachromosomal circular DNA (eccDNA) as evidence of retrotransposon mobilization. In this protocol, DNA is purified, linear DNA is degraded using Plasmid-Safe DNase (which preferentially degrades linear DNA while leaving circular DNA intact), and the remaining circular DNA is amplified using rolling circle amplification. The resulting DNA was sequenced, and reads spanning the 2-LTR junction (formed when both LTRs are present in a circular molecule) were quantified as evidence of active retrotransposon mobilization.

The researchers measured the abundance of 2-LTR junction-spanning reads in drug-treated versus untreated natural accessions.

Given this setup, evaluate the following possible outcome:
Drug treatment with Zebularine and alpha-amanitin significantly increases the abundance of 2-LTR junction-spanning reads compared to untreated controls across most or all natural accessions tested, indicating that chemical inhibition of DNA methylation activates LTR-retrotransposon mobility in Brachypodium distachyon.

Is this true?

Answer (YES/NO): NO